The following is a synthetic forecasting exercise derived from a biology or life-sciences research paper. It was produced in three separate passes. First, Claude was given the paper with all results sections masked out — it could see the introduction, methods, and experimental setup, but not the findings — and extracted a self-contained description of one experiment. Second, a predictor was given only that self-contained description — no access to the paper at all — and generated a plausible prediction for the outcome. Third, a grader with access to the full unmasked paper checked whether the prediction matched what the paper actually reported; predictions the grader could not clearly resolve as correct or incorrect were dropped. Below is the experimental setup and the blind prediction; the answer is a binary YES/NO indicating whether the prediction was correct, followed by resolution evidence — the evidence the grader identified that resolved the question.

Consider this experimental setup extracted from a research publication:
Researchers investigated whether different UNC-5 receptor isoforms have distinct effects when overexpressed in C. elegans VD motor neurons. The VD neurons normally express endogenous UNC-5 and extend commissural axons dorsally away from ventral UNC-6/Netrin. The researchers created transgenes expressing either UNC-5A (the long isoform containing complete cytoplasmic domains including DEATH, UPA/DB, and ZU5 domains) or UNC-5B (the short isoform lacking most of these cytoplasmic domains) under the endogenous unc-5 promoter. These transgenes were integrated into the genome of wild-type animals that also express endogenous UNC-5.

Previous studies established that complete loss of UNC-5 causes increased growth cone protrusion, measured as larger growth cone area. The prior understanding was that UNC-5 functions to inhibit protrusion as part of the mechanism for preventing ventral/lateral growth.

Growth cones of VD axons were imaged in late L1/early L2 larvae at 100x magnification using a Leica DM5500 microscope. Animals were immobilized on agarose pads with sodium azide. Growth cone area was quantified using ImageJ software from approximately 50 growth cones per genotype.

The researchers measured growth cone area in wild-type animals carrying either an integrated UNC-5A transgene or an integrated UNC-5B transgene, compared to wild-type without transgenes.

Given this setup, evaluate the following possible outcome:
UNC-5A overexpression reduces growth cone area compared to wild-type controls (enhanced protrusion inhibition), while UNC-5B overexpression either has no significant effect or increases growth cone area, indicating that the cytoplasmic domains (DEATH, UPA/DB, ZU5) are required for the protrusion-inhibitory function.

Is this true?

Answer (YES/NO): NO